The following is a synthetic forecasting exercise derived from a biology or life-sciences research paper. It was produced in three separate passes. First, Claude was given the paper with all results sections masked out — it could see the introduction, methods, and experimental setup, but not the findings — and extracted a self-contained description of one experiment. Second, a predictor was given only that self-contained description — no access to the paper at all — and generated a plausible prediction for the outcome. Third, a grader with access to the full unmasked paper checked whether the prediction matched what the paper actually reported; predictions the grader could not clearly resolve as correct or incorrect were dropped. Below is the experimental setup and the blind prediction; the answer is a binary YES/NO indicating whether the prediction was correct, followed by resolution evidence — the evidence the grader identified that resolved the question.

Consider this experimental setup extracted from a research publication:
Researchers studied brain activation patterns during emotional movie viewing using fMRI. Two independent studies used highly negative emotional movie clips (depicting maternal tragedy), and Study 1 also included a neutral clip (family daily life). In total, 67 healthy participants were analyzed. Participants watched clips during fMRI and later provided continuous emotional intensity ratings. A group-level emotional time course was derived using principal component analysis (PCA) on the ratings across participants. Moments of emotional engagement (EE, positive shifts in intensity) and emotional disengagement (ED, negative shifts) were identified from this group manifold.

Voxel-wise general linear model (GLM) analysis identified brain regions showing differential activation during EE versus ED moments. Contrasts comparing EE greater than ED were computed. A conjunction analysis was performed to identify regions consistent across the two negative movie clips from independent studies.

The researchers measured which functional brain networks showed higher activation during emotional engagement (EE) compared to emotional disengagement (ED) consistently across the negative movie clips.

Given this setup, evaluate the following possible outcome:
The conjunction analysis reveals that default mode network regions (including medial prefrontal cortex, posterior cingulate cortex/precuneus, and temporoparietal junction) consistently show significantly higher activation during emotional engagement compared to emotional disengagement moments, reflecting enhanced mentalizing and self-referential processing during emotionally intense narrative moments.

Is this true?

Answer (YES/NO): NO